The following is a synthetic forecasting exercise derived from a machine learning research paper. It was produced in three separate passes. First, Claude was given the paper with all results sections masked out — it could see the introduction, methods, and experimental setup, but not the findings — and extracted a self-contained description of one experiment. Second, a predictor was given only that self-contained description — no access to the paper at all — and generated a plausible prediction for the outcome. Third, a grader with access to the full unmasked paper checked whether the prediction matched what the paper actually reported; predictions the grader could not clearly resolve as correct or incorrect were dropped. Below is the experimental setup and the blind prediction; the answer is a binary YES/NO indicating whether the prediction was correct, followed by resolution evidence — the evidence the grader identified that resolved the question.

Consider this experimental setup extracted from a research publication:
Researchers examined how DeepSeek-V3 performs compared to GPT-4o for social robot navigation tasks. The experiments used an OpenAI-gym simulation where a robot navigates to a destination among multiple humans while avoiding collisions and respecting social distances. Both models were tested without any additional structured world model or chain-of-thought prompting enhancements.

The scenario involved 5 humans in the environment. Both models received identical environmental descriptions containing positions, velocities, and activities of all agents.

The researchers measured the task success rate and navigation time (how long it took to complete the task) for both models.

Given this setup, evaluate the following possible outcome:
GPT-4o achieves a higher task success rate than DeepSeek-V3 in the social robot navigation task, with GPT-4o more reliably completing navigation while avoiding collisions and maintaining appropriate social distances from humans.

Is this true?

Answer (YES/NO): NO